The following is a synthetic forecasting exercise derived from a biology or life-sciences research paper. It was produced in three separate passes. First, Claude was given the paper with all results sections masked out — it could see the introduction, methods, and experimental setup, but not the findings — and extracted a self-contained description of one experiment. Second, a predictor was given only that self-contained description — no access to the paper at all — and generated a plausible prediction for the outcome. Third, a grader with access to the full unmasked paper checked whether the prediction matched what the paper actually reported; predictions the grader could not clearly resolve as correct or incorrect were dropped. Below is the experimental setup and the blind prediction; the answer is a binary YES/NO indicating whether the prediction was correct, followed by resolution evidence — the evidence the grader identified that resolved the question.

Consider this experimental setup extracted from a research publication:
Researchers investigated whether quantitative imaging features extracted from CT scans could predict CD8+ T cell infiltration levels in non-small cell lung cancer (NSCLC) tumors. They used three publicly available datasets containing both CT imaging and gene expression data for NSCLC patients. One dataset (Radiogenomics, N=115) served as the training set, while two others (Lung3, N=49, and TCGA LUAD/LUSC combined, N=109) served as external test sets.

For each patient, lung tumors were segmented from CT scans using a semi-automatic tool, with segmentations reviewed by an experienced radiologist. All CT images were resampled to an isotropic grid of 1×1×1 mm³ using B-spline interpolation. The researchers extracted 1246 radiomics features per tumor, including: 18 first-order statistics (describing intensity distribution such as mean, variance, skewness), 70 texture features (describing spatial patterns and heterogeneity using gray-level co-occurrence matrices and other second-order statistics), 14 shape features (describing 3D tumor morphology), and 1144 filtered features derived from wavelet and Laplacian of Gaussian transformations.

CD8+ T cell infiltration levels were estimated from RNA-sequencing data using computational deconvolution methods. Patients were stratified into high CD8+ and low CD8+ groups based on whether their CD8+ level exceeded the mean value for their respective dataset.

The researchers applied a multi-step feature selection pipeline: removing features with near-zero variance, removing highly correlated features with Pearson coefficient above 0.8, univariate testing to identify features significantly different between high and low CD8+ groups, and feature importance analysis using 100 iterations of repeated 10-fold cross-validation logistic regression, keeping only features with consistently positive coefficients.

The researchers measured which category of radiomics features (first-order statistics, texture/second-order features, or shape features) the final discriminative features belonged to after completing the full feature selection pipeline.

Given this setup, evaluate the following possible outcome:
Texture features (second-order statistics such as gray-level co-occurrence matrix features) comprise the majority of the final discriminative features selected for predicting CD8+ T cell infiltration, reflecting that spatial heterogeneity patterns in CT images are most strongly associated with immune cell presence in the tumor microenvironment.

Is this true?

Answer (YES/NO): NO